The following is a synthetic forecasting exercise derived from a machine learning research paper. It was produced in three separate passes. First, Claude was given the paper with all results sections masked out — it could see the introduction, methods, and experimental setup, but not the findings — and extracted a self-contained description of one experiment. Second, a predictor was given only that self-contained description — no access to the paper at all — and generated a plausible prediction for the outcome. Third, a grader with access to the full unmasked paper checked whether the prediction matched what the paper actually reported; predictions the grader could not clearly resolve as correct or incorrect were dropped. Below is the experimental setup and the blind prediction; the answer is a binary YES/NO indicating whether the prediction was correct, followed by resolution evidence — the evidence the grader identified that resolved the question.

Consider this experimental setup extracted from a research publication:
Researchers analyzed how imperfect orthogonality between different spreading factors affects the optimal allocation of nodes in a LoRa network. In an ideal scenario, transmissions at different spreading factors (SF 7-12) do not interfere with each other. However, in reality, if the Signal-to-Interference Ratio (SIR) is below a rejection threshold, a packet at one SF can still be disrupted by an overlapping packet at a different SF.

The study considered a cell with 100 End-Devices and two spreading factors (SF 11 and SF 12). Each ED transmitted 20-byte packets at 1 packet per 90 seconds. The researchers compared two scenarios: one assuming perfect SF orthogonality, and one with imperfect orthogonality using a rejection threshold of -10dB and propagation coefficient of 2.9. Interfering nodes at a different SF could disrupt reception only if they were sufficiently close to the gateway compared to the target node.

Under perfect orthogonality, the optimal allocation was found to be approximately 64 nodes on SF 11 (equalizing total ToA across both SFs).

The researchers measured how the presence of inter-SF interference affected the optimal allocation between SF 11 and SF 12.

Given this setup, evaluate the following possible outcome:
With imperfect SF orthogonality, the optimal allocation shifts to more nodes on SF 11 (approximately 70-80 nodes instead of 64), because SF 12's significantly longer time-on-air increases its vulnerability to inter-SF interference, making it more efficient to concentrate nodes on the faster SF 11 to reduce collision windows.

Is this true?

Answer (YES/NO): YES